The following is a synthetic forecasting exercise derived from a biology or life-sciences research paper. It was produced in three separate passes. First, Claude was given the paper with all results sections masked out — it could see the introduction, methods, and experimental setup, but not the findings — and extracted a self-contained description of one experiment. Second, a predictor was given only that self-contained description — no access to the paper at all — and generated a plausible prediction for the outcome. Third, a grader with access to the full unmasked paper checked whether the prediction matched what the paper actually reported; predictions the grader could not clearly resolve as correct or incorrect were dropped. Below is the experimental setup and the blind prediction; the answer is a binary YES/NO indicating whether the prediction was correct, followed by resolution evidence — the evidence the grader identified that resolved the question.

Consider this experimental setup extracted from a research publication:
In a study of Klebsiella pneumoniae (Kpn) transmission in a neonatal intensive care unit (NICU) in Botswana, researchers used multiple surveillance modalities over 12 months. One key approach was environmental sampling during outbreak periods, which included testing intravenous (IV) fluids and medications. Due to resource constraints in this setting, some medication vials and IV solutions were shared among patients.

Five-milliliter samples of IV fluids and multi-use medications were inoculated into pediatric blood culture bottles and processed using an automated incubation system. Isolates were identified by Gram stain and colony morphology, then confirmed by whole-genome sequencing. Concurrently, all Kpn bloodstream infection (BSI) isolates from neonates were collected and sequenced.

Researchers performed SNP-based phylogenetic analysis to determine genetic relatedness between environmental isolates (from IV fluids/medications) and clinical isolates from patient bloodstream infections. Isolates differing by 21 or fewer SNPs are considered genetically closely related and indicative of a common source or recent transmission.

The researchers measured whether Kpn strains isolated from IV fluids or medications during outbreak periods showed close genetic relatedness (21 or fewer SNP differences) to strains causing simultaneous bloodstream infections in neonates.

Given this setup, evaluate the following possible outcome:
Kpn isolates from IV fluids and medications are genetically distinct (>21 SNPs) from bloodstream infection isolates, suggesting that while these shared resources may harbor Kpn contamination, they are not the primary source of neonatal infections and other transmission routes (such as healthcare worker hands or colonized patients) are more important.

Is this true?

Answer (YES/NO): NO